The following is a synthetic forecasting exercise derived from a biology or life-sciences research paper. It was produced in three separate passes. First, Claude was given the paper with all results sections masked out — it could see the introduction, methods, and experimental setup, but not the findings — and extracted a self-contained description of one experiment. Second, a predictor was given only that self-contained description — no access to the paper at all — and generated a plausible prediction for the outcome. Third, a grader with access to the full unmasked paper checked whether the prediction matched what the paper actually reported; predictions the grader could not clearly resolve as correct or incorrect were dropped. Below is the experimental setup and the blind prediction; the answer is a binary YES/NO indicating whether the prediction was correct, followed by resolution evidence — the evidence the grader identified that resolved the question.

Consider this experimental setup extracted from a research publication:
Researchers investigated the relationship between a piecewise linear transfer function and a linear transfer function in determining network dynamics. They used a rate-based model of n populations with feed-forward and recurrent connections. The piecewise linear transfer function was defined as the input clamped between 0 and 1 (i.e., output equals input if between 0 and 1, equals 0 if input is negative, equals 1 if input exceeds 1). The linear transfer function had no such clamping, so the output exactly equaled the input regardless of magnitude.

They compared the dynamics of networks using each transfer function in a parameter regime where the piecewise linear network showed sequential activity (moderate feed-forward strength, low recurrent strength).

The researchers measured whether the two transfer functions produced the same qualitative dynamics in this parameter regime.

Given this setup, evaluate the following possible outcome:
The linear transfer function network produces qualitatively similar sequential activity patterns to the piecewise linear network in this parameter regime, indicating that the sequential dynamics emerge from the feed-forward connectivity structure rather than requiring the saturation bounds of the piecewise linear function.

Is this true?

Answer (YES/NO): NO